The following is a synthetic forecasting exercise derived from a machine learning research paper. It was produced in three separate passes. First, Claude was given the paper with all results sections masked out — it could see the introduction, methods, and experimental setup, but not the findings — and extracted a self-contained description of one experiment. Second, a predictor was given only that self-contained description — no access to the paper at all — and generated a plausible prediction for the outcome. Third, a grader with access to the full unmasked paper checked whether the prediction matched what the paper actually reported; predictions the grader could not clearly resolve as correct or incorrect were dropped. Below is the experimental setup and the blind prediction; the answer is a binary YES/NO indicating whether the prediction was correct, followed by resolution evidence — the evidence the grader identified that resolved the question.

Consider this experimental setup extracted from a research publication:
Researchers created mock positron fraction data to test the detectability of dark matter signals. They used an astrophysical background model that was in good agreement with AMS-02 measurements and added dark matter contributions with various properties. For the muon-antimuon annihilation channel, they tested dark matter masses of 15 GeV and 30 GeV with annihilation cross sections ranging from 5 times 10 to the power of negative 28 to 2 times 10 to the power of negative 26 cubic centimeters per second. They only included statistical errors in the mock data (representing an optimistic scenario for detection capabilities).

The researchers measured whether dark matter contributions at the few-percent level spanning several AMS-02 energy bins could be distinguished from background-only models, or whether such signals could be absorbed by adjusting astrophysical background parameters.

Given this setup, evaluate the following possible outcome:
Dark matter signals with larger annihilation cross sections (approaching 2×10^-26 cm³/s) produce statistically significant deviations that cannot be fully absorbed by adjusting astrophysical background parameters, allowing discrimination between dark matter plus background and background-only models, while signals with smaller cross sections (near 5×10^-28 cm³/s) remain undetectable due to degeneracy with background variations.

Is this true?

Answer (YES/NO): YES